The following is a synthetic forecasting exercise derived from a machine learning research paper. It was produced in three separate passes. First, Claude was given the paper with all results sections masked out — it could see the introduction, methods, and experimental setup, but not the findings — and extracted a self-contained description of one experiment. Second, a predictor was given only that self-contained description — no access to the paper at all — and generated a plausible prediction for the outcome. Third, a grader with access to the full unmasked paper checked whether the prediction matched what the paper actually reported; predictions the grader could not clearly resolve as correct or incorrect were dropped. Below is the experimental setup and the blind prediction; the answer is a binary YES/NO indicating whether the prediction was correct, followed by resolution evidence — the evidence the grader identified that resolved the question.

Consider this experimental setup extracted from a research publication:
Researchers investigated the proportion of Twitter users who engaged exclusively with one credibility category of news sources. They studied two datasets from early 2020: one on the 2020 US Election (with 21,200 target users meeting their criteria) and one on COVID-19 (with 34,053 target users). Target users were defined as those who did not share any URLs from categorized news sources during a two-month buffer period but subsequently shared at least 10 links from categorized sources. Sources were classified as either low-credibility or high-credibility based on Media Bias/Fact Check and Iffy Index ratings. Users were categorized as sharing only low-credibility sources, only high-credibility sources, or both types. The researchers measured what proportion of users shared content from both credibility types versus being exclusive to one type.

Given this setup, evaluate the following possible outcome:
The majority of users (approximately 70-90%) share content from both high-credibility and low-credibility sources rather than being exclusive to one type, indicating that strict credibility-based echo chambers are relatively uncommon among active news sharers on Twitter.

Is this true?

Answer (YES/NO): NO